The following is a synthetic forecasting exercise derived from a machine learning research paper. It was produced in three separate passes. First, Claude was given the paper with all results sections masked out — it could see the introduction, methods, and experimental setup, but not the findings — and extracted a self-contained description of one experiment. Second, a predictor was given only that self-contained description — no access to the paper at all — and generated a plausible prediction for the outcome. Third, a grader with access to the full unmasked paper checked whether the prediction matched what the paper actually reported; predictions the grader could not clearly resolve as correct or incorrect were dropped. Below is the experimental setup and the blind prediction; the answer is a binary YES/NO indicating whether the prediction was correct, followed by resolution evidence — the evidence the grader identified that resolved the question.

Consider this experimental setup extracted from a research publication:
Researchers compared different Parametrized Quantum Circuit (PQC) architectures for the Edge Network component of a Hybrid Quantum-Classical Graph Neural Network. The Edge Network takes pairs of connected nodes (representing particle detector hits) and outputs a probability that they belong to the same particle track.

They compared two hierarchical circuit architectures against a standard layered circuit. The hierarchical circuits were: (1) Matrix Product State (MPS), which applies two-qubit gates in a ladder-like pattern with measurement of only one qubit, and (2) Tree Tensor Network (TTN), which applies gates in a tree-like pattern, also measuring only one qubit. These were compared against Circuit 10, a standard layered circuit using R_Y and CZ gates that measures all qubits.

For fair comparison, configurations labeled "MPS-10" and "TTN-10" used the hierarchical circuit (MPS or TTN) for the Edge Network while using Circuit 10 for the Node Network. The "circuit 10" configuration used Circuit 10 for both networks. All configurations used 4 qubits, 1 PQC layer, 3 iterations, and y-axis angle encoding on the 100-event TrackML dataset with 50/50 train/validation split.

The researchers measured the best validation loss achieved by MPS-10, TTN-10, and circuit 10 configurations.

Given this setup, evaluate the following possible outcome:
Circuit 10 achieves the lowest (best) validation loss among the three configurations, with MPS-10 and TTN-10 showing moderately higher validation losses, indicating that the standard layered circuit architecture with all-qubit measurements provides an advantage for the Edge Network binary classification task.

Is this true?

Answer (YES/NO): YES